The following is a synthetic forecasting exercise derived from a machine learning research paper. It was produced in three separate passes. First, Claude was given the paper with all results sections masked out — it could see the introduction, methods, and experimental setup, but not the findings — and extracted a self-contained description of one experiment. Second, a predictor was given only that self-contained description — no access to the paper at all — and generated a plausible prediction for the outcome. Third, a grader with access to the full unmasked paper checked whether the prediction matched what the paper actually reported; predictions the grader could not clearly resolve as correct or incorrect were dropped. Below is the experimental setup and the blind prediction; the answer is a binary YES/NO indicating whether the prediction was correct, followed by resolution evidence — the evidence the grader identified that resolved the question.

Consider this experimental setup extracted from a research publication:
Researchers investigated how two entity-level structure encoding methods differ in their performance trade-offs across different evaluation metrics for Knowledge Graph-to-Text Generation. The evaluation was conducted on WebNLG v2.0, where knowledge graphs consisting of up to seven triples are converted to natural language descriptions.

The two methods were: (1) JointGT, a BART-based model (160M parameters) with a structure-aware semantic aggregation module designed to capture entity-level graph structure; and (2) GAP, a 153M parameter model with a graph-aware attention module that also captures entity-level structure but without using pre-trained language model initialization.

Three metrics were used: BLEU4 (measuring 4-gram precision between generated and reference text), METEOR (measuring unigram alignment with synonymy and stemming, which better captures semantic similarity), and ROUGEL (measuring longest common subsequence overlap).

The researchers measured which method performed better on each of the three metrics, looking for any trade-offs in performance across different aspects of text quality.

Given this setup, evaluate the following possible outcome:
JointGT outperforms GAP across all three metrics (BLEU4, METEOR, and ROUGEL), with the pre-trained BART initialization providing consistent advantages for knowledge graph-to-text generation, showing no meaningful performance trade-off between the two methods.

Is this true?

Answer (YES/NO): NO